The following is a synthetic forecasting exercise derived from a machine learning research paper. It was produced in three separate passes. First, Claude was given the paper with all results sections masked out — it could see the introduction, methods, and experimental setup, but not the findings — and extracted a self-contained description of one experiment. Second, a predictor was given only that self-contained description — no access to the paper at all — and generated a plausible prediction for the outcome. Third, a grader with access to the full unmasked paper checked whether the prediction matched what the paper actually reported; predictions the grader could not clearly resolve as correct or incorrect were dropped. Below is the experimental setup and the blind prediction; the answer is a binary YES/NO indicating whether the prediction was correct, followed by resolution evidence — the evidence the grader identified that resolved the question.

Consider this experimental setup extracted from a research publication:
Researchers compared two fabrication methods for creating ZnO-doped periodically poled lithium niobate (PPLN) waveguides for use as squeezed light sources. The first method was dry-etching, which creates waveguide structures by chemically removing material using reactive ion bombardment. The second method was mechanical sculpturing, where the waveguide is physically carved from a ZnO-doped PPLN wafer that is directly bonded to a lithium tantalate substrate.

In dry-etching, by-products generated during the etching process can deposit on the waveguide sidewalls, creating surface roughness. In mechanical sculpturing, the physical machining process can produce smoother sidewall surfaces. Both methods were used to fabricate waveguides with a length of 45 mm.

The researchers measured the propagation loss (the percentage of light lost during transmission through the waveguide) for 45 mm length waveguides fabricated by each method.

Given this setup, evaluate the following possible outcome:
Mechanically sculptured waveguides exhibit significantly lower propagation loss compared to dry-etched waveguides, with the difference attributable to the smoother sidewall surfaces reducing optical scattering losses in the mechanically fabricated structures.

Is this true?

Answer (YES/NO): YES